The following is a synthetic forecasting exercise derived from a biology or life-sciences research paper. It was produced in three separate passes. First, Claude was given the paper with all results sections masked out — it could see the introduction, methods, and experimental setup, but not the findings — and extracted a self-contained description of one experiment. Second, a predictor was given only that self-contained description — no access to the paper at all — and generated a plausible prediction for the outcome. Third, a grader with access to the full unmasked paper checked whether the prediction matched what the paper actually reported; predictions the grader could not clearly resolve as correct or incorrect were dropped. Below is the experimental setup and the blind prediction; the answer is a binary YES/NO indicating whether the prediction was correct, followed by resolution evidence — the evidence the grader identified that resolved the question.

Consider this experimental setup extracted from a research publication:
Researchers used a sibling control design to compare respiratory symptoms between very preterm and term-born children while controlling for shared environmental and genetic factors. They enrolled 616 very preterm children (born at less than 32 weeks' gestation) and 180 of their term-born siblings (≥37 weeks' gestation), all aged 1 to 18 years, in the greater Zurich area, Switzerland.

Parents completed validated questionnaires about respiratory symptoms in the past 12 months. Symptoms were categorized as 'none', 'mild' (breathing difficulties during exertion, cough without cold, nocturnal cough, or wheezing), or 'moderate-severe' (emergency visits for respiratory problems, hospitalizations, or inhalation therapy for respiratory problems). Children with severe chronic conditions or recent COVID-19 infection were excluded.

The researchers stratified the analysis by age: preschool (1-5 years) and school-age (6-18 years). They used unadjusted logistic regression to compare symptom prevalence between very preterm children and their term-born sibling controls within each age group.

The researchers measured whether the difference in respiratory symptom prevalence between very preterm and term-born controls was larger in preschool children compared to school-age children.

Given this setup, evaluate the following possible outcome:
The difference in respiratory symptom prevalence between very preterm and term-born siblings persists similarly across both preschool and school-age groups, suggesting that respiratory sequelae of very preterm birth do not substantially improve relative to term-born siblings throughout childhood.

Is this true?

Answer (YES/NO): NO